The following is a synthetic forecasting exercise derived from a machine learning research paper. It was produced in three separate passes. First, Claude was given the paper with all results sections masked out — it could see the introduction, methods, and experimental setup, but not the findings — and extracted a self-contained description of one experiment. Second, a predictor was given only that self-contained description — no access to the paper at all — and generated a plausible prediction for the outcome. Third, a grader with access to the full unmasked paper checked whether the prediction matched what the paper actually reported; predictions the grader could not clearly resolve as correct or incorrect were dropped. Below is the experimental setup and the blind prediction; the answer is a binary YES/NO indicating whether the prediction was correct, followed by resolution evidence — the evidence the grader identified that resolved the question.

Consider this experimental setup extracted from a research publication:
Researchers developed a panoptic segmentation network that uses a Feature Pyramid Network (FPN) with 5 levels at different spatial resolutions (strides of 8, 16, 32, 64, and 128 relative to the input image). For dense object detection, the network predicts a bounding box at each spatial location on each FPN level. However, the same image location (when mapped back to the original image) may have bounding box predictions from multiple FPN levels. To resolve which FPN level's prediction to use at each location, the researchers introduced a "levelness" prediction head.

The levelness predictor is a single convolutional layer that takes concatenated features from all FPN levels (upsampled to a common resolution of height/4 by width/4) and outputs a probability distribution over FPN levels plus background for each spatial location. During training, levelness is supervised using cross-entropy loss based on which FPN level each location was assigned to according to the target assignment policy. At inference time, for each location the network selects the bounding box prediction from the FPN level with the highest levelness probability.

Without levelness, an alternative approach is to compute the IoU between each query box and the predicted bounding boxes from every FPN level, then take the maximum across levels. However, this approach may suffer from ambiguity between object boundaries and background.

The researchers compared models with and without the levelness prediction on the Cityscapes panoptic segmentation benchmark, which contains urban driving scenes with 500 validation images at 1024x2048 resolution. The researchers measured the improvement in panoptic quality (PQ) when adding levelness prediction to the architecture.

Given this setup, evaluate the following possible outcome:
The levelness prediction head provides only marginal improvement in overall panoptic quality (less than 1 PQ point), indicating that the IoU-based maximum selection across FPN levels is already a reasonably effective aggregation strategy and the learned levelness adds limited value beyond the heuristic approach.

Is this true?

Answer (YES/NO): NO